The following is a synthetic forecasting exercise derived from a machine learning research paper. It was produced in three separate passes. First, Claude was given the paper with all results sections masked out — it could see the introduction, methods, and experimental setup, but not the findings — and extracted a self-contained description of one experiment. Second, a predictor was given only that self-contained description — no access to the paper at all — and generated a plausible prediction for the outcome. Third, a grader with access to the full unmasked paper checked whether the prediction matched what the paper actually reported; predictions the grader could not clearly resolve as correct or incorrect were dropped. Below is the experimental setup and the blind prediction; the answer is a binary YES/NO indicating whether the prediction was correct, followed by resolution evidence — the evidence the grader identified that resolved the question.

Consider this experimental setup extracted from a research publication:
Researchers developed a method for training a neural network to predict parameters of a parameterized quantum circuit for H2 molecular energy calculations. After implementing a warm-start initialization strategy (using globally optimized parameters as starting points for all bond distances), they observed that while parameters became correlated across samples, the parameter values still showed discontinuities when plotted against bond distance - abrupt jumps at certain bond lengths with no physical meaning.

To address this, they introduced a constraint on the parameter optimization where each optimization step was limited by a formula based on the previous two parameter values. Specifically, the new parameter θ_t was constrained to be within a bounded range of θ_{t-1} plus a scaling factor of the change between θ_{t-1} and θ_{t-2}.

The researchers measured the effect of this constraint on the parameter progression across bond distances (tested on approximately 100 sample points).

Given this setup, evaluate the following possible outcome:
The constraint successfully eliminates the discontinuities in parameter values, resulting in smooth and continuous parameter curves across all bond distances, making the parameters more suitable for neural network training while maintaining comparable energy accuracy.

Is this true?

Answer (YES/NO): YES